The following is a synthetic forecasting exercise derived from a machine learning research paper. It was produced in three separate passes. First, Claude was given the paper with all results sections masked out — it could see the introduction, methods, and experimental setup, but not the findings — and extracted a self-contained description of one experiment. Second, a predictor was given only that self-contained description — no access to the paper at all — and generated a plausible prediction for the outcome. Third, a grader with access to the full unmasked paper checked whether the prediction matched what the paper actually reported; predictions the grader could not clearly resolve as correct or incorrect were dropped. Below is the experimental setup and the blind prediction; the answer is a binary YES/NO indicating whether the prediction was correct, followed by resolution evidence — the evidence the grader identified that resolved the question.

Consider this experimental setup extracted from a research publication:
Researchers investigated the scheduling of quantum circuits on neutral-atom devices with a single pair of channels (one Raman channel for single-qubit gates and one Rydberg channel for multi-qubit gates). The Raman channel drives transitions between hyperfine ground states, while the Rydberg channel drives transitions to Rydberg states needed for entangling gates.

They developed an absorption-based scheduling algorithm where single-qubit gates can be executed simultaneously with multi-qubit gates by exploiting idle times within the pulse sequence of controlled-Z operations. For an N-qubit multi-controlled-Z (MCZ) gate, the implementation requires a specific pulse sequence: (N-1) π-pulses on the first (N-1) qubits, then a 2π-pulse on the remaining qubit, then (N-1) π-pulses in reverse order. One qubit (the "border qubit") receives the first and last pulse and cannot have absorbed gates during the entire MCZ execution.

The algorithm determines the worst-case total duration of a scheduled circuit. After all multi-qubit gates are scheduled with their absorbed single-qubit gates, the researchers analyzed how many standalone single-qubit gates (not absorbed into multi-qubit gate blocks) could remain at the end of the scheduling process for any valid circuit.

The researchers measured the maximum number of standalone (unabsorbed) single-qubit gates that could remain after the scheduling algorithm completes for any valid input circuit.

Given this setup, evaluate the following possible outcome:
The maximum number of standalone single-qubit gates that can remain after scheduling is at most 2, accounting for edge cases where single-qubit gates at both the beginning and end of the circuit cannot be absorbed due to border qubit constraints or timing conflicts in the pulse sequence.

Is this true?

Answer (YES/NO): YES